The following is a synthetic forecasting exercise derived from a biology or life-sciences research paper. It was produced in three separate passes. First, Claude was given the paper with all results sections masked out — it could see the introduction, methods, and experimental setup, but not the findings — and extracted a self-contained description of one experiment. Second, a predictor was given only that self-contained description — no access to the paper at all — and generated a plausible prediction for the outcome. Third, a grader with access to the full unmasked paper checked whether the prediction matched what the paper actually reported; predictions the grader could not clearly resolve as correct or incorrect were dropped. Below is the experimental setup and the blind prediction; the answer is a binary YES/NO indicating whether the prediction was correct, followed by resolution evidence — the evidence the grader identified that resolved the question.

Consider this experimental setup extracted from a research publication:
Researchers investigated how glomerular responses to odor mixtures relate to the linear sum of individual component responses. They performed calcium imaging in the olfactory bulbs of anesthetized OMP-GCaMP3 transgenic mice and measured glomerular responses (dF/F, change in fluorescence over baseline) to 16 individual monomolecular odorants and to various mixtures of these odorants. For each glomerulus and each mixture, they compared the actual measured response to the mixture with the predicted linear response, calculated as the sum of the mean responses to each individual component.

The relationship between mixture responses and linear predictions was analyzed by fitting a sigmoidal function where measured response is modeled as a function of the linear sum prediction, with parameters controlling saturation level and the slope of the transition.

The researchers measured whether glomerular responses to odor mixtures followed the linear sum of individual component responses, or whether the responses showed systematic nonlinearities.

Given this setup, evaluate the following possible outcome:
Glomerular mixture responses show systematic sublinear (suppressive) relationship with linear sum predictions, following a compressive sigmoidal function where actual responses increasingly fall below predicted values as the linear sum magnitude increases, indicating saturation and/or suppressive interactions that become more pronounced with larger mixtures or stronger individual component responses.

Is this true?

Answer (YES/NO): NO